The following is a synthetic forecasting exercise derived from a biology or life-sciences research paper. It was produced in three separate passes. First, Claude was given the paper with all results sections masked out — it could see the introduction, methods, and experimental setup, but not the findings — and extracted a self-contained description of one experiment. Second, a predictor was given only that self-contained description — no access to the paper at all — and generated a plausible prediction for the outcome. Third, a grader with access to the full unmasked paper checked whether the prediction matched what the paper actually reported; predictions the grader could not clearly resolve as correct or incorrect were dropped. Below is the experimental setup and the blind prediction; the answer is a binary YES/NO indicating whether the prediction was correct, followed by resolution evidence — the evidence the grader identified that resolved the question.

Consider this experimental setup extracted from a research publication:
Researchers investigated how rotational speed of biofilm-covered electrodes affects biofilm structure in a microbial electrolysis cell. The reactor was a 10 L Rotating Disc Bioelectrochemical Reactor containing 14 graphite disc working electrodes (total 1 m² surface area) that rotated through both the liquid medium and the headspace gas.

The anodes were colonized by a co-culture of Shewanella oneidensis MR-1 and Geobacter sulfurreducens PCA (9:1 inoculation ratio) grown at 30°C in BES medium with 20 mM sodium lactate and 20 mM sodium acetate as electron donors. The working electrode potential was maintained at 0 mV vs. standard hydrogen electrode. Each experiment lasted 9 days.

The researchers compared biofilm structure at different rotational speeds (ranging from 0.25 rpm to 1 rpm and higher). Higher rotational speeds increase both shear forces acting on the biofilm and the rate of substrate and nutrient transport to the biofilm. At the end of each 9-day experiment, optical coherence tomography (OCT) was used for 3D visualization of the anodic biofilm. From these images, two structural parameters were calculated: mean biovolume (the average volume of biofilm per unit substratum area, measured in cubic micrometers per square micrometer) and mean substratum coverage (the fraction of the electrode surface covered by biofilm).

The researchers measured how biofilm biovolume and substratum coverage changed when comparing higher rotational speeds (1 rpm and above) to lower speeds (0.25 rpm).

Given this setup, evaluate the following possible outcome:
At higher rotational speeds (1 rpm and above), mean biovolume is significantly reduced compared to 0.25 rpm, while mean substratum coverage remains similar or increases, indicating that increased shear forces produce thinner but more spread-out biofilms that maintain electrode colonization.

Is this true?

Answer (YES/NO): NO